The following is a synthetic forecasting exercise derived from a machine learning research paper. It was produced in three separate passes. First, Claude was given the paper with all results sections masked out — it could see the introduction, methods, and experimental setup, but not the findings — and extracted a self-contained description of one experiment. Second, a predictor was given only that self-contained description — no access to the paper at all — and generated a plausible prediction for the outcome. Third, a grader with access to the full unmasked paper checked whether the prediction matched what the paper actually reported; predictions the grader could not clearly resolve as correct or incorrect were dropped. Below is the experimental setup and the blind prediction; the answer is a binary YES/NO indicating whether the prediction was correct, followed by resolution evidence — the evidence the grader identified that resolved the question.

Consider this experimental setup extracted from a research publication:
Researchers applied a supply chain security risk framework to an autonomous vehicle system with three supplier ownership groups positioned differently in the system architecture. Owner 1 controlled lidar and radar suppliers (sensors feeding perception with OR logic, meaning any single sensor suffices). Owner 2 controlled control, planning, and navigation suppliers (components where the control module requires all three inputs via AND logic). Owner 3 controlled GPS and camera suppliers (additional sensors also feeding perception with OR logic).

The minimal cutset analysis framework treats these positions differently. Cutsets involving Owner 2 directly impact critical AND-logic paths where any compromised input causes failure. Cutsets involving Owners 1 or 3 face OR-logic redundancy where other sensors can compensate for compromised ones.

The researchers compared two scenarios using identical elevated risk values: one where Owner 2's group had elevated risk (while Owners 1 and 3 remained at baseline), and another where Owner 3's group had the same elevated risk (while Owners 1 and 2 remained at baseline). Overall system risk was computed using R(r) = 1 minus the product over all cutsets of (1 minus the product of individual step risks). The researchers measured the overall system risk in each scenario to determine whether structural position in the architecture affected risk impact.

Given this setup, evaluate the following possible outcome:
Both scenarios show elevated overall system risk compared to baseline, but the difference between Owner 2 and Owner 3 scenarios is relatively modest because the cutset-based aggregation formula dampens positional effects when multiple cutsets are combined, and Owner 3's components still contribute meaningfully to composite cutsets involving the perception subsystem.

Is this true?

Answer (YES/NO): NO